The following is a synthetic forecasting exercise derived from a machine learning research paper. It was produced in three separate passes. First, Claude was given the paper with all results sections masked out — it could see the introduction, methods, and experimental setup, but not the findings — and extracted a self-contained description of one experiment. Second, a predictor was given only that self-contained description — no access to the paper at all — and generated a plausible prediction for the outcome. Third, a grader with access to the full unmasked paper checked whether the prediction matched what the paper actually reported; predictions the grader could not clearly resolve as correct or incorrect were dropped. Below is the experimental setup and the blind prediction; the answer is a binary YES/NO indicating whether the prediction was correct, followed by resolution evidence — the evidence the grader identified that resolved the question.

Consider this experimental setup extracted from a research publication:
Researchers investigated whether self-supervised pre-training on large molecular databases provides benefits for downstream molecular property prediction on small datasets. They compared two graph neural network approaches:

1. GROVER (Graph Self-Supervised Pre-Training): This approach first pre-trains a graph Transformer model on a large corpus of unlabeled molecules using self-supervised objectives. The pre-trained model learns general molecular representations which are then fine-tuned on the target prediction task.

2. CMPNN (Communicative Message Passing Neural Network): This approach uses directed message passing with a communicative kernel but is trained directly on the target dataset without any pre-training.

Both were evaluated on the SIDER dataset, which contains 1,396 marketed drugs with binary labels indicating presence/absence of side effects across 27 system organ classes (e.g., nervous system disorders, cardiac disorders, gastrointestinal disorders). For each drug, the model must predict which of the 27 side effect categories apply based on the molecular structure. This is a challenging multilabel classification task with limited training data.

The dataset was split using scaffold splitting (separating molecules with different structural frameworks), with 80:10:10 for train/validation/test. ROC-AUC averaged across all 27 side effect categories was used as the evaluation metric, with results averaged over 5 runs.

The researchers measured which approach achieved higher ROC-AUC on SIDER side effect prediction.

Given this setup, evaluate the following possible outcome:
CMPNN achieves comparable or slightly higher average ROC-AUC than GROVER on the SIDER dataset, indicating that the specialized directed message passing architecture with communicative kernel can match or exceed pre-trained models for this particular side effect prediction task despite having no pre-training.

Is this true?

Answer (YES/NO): NO